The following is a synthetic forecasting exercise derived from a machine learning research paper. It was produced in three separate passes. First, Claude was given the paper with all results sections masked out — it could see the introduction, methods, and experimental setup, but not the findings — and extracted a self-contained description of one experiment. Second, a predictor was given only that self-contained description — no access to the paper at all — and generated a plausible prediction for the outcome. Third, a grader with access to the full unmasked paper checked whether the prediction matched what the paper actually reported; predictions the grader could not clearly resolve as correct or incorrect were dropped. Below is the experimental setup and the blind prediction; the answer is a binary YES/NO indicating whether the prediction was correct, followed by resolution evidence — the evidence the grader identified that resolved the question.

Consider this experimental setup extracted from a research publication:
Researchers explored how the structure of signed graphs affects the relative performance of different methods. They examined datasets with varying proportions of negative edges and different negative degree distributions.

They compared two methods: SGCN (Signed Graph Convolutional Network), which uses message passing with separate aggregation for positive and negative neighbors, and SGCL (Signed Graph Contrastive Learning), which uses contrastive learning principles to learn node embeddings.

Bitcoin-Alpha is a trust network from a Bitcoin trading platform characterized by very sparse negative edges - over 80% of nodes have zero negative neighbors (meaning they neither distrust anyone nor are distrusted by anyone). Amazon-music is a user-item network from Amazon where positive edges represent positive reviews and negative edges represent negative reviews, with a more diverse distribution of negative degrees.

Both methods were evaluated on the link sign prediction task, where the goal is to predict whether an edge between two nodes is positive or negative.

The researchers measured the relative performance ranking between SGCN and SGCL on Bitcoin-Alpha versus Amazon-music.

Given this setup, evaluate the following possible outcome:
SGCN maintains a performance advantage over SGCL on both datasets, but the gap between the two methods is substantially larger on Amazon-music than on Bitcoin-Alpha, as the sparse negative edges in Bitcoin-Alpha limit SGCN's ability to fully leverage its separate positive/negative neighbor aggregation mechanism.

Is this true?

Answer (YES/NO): NO